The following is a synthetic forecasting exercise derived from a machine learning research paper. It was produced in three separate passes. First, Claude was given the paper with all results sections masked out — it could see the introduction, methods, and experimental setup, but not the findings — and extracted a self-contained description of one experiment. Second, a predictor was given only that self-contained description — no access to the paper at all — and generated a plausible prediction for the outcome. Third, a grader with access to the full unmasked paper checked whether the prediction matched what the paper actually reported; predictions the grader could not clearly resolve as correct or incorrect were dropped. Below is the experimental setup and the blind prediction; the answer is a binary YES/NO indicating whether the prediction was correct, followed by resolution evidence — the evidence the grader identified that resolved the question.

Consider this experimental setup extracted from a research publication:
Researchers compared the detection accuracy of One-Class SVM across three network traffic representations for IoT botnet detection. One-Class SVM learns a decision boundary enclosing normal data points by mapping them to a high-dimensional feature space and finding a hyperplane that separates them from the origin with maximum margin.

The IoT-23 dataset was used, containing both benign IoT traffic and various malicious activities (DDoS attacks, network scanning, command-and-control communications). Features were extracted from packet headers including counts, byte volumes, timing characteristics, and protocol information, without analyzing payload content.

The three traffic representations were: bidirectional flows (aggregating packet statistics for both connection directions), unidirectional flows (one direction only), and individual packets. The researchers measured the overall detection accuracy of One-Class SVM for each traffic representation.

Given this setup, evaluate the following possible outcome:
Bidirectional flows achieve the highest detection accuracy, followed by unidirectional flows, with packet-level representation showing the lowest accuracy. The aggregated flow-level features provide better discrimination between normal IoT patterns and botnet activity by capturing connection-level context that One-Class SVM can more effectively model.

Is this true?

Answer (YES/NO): NO